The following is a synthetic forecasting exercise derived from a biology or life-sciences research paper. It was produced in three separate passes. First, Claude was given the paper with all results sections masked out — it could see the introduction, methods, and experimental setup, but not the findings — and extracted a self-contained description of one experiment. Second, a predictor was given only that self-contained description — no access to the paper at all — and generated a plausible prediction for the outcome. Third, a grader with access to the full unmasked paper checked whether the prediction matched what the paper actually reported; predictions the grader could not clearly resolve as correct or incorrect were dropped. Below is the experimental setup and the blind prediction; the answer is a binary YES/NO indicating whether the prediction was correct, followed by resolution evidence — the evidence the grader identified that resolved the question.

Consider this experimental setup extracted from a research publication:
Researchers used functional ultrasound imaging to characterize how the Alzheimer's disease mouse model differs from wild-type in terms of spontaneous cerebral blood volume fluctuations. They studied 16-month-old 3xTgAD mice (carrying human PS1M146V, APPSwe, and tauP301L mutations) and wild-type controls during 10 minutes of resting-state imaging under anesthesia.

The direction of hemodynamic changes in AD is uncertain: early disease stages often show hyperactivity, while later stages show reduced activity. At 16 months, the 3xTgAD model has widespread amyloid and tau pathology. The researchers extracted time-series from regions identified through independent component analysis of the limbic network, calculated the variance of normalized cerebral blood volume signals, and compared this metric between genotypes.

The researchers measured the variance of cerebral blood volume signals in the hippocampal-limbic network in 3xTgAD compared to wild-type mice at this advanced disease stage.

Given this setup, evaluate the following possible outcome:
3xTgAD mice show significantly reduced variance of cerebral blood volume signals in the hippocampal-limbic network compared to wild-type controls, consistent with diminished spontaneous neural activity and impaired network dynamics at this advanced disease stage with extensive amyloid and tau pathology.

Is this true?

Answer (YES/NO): NO